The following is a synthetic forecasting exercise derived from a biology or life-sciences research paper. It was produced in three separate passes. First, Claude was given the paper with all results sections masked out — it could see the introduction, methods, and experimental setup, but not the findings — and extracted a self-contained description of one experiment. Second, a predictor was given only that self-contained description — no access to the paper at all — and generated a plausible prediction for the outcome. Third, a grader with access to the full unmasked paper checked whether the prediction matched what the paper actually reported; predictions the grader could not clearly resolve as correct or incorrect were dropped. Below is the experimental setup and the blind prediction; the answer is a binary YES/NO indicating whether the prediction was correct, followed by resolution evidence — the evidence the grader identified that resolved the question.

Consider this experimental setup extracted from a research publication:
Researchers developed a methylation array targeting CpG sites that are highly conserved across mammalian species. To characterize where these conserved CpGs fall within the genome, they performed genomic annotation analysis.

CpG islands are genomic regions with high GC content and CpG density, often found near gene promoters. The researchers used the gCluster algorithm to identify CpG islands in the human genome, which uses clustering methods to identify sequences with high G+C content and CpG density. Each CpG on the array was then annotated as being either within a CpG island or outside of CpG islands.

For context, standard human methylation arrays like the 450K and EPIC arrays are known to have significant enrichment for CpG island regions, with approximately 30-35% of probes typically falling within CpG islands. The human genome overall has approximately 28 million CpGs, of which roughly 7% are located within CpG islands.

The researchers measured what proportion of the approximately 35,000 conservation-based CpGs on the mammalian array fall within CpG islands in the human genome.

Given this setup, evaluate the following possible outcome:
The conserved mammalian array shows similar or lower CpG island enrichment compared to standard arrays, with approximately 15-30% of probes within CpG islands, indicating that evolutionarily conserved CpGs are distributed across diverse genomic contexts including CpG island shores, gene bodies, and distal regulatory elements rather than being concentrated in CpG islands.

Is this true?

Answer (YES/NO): YES